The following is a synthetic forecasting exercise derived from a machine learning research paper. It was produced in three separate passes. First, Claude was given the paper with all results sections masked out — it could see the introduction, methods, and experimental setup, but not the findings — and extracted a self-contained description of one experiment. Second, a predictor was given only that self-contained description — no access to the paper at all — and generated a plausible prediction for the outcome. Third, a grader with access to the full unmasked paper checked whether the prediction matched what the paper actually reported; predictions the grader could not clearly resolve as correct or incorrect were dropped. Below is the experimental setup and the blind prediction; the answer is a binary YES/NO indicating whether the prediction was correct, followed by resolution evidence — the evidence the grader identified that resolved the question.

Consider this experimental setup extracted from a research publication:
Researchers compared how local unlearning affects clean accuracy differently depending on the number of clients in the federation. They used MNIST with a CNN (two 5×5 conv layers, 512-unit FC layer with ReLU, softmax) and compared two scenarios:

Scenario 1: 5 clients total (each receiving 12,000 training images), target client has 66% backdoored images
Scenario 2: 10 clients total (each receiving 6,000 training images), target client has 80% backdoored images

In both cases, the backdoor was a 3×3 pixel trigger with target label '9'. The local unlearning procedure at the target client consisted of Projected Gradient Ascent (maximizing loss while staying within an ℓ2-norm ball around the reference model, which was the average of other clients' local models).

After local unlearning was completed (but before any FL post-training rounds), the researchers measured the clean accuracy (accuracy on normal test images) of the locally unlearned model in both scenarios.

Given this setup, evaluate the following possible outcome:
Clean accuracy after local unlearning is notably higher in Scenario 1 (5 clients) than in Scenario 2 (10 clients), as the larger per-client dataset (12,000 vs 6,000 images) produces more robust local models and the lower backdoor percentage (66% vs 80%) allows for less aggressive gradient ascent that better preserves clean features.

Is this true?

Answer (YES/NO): NO